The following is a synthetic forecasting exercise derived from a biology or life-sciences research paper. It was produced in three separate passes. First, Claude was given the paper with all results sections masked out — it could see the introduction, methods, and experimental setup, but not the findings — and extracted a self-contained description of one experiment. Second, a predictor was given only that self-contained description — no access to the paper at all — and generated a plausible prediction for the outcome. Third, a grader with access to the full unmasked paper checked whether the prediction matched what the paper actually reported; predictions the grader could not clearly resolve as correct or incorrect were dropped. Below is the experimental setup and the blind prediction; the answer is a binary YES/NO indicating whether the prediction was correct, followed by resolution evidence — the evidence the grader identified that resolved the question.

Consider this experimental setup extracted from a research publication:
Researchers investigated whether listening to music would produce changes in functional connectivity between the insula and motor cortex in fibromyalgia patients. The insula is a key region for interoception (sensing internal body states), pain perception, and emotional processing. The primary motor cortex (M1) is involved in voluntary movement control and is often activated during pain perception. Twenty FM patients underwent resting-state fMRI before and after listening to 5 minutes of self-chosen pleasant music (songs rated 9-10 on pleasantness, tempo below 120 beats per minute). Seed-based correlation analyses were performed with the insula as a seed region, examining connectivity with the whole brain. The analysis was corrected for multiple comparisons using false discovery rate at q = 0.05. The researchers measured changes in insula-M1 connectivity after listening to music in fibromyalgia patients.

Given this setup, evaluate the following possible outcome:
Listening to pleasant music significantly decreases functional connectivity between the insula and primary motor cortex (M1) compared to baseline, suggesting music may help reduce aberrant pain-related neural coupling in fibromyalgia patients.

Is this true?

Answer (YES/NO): YES